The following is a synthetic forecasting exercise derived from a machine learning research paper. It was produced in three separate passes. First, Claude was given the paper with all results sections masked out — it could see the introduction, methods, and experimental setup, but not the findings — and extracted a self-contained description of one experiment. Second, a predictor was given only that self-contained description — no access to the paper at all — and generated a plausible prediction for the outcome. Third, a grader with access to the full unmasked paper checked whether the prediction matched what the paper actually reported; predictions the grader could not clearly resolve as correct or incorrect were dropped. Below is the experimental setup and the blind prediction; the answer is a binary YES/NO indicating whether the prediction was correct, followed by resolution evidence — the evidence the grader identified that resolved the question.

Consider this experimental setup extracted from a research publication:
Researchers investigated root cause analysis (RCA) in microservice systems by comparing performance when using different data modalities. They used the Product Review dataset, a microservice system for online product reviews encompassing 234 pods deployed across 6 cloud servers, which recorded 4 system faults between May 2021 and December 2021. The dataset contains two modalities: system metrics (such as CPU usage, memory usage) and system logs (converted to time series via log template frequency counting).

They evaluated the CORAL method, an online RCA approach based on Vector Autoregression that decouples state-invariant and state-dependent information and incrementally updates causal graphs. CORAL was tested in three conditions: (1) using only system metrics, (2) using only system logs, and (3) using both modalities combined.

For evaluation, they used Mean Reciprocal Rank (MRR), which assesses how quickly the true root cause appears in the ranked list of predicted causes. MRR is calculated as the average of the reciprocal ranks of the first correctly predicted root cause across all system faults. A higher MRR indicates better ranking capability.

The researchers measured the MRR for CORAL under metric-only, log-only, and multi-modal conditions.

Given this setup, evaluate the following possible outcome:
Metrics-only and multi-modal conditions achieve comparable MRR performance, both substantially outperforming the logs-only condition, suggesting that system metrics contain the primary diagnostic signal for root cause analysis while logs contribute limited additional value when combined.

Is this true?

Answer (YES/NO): NO